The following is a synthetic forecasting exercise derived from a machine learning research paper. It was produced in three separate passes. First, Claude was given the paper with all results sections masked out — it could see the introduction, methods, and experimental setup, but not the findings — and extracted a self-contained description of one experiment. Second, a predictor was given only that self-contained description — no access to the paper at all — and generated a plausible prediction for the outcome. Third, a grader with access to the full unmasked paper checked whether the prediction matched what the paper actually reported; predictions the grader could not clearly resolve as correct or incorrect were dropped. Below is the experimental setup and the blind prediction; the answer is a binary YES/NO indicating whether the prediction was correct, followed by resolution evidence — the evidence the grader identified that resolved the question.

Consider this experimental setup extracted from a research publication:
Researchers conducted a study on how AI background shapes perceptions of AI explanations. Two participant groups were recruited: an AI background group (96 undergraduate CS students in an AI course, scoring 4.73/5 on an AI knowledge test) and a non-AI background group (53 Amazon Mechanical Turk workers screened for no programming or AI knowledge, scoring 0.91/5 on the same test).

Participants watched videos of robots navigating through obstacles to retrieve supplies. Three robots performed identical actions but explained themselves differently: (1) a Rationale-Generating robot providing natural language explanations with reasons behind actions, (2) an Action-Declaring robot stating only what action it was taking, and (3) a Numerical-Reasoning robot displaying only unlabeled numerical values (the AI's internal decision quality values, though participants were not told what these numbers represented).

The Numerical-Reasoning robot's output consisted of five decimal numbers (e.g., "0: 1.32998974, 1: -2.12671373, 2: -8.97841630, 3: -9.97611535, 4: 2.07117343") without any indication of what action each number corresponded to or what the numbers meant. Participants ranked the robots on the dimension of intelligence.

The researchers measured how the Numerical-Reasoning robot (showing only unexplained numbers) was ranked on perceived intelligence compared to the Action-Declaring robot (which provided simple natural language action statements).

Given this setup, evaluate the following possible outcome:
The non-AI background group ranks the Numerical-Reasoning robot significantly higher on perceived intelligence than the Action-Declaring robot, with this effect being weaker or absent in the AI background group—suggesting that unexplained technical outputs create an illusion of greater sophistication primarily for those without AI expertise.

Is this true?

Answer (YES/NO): NO